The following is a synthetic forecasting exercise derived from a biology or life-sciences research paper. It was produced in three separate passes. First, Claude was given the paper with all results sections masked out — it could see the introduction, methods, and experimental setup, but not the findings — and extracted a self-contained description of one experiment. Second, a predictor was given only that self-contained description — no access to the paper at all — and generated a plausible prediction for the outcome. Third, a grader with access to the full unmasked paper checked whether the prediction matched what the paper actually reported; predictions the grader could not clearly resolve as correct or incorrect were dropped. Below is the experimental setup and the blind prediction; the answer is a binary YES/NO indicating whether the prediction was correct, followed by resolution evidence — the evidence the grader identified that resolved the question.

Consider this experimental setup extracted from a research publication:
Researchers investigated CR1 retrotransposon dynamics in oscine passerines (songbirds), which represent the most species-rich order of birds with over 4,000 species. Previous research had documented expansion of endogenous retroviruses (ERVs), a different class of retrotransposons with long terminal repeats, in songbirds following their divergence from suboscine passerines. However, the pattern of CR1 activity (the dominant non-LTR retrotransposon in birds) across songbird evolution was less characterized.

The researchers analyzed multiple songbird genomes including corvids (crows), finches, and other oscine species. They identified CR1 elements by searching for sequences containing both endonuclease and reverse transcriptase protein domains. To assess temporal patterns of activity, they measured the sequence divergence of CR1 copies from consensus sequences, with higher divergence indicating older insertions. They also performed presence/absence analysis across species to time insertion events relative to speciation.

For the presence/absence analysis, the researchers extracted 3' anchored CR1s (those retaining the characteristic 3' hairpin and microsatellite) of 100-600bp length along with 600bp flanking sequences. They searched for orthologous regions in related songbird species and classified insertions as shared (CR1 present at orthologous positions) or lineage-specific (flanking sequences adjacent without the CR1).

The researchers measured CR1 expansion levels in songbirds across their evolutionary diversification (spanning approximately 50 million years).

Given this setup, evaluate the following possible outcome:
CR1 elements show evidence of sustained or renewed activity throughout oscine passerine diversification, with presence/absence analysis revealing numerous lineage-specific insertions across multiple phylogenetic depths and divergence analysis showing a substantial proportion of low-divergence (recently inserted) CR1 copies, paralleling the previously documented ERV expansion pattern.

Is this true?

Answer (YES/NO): NO